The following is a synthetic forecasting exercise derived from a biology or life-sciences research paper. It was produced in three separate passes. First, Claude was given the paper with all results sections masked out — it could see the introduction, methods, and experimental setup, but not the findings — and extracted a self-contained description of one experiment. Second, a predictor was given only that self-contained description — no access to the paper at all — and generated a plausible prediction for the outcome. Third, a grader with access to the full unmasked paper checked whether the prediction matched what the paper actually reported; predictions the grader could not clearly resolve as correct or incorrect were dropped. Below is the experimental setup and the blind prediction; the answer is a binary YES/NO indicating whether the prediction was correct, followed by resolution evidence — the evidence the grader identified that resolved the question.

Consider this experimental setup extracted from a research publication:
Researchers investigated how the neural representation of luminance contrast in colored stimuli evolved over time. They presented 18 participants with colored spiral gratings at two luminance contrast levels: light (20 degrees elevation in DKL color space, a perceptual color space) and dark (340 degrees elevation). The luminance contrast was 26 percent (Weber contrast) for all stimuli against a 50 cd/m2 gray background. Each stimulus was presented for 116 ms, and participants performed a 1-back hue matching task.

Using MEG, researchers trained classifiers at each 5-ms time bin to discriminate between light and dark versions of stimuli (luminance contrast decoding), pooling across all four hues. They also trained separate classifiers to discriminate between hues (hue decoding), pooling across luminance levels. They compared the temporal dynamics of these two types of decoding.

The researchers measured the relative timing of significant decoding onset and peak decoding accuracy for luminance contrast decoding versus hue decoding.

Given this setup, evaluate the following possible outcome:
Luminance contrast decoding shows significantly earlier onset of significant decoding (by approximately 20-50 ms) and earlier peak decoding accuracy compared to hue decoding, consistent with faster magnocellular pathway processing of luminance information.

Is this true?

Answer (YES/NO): NO